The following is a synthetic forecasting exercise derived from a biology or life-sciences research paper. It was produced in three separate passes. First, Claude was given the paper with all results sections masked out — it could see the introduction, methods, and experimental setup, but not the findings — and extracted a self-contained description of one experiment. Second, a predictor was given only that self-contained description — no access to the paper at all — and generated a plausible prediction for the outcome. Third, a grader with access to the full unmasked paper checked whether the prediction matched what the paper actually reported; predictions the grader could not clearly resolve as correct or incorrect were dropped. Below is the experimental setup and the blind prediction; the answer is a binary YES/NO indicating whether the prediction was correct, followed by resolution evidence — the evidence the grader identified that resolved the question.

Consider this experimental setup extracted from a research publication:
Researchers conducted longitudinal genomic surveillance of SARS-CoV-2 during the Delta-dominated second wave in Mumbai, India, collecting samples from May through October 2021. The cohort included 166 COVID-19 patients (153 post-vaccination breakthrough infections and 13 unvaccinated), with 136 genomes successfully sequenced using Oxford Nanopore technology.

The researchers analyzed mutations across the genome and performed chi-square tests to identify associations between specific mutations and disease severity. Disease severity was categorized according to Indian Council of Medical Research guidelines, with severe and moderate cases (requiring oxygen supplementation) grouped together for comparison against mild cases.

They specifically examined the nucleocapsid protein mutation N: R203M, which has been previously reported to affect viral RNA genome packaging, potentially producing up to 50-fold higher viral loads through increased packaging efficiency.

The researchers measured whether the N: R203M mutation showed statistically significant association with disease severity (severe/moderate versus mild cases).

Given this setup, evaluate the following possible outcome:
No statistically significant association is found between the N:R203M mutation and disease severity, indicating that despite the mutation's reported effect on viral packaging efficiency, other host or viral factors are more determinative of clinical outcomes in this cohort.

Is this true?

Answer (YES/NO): NO